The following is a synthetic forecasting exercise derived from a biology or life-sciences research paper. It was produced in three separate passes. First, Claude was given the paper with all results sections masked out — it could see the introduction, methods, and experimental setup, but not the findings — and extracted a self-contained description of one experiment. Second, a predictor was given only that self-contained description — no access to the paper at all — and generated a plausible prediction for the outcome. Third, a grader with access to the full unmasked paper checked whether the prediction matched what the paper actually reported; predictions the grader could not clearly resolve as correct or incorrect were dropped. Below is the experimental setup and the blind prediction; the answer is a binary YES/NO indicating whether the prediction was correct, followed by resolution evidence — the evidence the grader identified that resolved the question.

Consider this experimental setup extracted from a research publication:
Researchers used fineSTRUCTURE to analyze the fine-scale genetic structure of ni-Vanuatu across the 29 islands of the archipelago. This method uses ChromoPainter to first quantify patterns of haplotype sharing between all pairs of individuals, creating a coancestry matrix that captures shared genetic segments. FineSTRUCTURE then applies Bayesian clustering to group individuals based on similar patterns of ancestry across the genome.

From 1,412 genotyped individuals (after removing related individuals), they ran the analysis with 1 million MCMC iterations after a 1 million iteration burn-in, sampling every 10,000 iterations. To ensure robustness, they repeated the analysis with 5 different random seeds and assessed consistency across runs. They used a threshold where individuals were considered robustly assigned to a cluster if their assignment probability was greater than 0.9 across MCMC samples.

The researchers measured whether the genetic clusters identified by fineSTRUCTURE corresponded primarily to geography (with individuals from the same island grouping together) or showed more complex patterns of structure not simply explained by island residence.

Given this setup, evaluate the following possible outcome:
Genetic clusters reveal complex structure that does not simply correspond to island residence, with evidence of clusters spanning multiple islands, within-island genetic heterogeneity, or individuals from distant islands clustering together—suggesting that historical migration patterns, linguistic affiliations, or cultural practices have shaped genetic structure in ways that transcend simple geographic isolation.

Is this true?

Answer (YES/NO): YES